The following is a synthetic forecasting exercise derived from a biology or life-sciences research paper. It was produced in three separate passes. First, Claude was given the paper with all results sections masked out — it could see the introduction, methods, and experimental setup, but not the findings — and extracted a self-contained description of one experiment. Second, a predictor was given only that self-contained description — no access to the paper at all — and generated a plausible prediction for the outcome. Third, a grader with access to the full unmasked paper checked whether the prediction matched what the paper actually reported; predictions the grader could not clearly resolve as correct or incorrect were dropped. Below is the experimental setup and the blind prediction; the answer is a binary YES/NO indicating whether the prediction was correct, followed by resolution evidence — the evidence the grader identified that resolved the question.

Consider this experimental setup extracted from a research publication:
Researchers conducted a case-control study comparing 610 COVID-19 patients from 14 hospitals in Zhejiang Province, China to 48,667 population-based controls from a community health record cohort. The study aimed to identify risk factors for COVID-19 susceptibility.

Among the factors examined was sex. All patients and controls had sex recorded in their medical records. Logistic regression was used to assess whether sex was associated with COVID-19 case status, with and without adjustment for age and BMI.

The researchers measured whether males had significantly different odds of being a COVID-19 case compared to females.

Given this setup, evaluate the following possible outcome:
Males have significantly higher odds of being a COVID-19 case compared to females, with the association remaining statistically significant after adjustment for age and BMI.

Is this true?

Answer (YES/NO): NO